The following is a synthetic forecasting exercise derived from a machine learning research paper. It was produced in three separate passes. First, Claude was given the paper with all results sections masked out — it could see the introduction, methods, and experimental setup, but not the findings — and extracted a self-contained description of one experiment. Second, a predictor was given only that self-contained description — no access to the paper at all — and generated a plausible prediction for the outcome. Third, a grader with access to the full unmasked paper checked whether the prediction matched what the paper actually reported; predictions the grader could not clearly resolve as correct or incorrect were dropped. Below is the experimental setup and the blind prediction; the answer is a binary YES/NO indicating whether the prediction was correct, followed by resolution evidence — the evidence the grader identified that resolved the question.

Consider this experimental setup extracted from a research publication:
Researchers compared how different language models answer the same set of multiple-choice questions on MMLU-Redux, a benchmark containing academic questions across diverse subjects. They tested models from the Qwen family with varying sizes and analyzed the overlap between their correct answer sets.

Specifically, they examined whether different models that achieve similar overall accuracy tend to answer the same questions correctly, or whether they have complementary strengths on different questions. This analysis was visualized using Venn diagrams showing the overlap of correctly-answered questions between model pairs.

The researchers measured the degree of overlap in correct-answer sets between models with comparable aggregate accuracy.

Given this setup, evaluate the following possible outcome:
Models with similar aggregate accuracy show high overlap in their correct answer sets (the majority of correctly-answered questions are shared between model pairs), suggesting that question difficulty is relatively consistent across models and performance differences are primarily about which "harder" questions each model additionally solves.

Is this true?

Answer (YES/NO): NO